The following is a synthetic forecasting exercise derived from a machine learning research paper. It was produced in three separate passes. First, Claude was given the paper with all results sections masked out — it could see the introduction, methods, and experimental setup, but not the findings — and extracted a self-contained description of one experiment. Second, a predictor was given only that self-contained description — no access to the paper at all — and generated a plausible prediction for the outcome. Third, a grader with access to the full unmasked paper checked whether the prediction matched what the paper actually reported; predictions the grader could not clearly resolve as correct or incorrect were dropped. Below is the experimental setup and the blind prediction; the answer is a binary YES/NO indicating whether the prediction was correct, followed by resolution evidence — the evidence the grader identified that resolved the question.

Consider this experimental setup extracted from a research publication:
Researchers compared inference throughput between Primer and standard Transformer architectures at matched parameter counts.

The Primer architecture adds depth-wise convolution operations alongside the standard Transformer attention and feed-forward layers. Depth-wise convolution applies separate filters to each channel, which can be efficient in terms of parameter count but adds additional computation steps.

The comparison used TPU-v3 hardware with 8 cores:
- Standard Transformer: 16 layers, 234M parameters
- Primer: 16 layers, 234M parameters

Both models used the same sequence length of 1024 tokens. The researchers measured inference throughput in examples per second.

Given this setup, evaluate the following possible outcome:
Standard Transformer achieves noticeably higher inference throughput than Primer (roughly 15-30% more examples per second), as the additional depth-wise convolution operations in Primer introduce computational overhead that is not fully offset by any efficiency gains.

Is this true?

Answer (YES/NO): YES